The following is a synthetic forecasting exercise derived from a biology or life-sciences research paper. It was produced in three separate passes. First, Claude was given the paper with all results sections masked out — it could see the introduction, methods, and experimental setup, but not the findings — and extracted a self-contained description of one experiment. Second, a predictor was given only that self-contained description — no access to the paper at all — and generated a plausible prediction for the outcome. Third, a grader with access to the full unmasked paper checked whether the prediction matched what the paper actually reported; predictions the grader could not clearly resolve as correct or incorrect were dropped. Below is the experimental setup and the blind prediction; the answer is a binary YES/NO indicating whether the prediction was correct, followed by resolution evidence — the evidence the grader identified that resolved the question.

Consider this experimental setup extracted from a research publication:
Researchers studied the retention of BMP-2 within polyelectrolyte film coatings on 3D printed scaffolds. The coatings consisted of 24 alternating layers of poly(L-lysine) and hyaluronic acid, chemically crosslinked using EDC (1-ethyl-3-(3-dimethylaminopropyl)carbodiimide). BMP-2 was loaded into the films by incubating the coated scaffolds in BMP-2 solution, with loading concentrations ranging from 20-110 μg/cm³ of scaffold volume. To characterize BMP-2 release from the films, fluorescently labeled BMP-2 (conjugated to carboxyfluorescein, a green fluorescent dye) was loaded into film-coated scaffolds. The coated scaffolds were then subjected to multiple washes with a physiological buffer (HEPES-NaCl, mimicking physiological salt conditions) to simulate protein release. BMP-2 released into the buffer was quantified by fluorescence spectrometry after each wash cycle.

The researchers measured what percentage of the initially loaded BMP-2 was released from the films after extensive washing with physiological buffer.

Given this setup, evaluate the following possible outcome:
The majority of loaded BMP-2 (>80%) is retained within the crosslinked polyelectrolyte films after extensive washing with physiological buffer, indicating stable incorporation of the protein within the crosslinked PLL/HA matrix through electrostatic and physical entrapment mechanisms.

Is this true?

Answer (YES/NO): NO